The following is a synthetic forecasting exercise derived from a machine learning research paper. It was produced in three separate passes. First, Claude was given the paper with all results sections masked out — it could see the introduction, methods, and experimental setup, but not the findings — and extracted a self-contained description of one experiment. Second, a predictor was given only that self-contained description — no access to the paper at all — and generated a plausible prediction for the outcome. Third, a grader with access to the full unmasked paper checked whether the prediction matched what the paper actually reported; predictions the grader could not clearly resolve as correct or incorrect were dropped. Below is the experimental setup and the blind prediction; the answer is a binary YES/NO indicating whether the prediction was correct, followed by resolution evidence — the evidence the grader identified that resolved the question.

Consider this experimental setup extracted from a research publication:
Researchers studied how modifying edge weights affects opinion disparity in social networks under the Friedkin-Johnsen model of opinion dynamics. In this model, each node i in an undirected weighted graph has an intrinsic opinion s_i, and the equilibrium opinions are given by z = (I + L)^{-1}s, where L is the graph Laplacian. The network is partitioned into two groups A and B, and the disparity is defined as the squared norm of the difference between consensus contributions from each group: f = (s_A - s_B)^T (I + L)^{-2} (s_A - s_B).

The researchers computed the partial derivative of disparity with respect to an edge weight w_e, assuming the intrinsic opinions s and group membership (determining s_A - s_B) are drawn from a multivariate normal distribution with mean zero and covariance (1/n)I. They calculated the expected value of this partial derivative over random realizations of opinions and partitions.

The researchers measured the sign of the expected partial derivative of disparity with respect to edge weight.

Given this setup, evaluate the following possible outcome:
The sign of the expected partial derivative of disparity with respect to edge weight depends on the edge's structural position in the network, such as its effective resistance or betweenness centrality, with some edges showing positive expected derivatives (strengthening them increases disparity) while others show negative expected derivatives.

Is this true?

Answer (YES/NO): NO